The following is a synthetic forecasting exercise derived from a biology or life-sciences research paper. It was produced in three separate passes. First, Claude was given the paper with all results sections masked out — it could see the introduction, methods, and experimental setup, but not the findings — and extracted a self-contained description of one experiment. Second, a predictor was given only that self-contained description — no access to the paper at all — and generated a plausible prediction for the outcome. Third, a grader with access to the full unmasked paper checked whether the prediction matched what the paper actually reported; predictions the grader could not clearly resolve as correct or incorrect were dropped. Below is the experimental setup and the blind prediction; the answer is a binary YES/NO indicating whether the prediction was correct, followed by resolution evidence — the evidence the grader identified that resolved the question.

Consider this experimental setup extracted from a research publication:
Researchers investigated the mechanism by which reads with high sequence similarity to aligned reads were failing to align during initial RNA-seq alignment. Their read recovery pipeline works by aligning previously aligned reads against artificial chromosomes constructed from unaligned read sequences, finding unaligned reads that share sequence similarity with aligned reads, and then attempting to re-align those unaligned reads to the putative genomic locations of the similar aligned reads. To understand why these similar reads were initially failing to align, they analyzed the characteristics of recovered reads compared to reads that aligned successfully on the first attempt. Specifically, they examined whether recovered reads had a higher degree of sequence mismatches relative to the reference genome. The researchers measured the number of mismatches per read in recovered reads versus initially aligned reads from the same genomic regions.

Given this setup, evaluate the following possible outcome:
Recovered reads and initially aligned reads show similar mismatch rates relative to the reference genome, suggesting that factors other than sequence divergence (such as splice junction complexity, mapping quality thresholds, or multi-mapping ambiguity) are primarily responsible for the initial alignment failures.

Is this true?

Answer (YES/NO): NO